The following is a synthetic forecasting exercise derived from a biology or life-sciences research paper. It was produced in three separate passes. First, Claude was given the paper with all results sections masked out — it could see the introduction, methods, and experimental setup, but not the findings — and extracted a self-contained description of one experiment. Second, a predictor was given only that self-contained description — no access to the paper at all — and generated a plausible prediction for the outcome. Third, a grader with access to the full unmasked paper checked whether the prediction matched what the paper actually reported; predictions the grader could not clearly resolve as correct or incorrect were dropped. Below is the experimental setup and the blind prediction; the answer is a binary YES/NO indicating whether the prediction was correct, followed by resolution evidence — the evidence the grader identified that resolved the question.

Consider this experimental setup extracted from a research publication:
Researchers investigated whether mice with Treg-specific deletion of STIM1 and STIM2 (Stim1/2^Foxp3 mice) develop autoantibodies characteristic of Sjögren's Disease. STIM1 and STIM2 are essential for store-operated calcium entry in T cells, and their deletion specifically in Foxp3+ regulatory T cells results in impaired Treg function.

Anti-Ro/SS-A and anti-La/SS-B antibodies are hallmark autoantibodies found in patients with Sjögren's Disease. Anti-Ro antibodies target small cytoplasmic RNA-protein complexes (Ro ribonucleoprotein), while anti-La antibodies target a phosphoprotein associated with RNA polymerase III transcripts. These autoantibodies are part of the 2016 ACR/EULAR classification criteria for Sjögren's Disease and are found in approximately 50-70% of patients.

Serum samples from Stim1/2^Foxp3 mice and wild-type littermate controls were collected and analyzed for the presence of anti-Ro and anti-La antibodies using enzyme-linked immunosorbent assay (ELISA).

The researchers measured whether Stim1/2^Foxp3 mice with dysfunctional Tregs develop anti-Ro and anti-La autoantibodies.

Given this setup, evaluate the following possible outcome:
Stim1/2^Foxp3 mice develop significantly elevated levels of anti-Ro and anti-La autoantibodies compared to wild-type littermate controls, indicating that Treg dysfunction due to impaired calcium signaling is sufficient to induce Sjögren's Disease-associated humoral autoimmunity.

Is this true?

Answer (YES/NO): YES